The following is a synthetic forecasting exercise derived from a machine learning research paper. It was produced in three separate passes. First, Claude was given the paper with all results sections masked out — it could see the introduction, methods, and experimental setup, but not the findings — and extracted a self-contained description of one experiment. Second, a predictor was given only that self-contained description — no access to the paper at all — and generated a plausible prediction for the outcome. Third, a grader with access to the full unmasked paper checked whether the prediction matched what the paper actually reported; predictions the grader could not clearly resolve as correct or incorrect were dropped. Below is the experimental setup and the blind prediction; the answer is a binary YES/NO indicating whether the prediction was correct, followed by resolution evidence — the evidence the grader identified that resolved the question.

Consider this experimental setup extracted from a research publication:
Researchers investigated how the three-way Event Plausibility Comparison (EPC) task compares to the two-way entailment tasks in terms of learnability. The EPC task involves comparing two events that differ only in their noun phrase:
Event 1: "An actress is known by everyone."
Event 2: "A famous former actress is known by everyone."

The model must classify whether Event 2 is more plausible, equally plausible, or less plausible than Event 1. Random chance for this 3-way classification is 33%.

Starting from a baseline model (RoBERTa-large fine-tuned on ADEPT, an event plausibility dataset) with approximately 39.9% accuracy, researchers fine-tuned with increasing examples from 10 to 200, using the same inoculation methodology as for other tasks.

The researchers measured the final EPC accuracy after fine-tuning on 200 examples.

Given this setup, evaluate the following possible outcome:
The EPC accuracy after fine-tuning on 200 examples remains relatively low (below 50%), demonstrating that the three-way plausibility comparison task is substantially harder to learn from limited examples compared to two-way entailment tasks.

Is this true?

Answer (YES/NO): NO